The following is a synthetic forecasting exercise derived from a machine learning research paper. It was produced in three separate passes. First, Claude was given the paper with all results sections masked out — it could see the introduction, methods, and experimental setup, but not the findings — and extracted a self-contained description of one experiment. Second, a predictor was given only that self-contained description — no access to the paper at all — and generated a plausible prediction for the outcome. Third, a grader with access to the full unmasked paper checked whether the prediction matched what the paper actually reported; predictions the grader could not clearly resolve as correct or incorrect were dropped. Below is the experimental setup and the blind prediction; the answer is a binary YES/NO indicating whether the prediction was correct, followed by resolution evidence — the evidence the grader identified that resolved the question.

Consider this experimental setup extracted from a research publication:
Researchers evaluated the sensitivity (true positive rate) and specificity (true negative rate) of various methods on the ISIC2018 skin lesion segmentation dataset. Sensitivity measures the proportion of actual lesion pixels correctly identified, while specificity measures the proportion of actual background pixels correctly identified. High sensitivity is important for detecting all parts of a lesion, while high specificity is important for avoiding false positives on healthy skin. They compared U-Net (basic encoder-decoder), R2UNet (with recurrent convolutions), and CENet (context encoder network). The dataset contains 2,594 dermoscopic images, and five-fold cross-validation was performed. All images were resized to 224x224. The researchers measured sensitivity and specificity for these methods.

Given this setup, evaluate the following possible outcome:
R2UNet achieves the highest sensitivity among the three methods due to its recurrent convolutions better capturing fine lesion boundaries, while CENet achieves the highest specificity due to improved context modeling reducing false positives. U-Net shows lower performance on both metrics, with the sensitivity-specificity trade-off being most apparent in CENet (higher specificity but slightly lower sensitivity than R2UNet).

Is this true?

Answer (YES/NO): NO